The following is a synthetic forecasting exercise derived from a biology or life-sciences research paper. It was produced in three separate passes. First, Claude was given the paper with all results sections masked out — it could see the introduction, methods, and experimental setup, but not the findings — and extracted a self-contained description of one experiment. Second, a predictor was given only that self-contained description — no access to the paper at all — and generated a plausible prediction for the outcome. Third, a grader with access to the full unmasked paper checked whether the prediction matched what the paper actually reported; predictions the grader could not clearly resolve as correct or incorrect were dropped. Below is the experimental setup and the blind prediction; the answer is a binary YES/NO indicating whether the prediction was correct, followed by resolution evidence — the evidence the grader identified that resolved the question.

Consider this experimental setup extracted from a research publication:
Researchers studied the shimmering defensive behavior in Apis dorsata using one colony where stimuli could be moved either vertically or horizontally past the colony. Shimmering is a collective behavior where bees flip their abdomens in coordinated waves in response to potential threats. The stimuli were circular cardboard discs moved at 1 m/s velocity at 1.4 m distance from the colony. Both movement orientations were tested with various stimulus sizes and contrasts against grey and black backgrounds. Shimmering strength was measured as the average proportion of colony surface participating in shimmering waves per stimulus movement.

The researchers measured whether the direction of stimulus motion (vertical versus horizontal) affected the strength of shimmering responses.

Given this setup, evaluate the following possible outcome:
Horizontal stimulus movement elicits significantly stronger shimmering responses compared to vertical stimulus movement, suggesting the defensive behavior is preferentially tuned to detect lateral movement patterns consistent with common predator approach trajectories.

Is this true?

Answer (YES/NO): NO